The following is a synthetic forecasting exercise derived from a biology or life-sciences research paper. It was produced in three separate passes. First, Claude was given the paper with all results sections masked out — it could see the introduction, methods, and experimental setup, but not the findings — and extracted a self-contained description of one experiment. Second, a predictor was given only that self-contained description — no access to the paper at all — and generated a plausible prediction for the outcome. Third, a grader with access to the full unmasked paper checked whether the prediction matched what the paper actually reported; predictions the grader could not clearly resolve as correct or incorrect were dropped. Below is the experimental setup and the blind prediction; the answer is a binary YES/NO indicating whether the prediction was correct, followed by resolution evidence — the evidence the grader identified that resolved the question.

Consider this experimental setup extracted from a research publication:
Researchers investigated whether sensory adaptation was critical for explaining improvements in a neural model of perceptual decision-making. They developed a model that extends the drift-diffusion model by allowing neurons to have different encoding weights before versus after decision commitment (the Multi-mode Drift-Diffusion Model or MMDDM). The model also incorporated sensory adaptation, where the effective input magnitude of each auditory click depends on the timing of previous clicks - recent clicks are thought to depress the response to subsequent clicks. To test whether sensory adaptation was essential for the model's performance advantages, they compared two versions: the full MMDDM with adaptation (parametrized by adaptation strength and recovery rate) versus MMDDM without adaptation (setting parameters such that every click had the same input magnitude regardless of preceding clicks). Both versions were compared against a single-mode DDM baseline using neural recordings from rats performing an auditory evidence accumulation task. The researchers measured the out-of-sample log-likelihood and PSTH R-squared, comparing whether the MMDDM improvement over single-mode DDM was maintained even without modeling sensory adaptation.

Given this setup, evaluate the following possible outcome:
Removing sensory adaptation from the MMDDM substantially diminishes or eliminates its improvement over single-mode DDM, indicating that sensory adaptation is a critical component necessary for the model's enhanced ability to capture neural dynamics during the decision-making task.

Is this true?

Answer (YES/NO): NO